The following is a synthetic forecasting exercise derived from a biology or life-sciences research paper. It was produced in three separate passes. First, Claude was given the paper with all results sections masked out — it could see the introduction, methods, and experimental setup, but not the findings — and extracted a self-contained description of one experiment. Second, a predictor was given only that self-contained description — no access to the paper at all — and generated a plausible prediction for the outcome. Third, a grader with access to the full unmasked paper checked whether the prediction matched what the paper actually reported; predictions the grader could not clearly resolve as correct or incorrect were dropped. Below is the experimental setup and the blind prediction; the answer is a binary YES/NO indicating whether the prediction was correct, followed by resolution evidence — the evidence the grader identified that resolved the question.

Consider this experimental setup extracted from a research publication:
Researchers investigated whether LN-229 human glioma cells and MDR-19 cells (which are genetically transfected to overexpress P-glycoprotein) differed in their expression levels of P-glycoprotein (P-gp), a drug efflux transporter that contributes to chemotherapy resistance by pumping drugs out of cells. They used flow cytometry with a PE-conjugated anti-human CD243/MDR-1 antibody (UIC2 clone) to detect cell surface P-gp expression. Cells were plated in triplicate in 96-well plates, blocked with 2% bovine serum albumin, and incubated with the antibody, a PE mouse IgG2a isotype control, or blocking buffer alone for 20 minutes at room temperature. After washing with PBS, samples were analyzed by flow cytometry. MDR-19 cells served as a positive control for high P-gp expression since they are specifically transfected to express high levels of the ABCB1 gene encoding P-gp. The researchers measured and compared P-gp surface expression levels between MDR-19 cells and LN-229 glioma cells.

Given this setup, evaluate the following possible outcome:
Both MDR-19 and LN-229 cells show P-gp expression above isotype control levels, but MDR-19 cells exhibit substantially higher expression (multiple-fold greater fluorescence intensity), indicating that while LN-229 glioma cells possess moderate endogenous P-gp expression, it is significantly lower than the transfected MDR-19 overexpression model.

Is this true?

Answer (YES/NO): NO